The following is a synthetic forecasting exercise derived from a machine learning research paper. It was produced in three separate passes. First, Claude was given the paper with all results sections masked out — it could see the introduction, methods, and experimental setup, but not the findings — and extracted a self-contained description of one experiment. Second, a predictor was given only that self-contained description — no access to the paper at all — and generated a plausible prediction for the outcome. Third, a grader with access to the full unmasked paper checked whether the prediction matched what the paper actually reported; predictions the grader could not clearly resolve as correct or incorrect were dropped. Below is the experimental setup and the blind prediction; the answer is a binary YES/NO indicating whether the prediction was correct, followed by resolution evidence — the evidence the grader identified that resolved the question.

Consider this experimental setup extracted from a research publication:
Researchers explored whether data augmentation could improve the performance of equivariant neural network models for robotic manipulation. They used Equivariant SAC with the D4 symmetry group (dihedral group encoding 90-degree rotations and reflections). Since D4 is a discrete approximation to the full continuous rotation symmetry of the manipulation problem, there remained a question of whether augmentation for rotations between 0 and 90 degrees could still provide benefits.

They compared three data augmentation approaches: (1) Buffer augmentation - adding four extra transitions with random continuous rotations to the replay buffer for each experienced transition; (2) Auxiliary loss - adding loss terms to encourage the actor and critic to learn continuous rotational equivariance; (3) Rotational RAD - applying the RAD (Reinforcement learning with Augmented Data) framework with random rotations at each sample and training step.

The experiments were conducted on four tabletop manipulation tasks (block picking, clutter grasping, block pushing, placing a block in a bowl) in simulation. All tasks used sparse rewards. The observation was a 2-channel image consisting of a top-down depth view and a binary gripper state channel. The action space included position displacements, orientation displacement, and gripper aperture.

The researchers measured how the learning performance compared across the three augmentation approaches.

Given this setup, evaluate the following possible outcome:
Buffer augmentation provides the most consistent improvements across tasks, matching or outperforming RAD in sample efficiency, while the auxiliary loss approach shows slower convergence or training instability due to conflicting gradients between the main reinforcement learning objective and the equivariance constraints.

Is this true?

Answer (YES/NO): NO